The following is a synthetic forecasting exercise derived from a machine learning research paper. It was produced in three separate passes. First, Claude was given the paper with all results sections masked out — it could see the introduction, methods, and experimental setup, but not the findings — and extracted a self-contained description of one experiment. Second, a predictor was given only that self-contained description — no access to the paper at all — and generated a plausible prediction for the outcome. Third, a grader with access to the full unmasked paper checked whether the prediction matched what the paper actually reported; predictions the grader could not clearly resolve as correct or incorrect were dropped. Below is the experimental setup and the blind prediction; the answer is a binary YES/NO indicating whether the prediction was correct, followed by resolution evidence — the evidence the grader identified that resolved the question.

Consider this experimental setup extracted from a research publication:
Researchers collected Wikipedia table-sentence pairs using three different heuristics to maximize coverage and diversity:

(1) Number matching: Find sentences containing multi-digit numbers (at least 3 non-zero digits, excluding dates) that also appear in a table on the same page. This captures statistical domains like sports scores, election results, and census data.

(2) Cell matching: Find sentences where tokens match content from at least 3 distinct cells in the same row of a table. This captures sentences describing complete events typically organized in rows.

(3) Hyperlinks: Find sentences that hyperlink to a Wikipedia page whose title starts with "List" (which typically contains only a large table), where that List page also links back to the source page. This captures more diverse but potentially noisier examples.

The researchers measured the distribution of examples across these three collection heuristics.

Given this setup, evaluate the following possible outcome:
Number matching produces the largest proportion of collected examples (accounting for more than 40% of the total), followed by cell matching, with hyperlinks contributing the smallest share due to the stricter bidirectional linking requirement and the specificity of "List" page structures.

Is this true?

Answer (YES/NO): NO